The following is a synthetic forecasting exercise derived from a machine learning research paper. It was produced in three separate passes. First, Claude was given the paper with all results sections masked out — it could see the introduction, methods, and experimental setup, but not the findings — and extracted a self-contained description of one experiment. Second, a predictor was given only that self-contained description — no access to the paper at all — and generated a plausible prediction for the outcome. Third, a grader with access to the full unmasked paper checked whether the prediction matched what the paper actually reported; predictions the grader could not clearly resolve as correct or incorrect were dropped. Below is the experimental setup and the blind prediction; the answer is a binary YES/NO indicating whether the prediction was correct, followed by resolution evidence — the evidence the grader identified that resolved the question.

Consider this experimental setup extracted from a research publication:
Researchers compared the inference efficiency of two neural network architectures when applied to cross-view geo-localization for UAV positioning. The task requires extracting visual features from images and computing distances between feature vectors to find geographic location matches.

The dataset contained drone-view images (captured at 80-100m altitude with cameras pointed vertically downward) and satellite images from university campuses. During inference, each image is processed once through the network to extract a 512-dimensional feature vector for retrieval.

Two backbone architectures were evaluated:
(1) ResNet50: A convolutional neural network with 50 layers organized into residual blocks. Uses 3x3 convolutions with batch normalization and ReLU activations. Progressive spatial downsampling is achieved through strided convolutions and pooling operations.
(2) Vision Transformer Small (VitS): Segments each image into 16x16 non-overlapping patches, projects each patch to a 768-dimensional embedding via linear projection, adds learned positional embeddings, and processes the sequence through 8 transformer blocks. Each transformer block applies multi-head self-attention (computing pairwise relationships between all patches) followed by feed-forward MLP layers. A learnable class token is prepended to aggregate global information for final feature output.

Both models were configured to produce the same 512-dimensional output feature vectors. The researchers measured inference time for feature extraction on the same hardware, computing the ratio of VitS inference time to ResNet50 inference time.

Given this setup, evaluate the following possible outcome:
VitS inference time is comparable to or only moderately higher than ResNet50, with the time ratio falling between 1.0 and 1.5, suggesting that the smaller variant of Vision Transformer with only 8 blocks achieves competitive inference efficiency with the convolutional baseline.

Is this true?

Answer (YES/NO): YES